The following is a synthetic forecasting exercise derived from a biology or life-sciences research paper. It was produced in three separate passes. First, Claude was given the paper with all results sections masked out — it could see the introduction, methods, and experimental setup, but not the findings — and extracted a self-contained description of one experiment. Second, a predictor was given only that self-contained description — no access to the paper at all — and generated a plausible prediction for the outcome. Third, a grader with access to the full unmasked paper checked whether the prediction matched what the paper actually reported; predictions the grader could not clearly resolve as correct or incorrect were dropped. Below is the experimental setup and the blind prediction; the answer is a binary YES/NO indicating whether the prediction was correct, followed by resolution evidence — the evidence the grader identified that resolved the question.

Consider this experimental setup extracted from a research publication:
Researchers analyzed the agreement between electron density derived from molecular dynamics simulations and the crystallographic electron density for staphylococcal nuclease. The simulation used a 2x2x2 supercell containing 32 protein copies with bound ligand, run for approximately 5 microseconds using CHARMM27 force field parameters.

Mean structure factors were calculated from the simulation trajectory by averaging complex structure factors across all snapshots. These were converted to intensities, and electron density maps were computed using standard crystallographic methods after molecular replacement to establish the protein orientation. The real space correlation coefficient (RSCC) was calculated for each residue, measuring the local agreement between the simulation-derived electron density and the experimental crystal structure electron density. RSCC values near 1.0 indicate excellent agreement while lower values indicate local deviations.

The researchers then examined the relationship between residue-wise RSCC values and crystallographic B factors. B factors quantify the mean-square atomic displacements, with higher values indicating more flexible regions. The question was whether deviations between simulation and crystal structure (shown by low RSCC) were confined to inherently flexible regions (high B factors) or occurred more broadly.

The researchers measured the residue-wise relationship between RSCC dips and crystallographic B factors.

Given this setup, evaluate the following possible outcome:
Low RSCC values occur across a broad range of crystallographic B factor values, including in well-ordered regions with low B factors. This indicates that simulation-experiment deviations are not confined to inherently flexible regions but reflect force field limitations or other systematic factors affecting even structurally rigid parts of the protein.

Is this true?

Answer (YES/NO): YES